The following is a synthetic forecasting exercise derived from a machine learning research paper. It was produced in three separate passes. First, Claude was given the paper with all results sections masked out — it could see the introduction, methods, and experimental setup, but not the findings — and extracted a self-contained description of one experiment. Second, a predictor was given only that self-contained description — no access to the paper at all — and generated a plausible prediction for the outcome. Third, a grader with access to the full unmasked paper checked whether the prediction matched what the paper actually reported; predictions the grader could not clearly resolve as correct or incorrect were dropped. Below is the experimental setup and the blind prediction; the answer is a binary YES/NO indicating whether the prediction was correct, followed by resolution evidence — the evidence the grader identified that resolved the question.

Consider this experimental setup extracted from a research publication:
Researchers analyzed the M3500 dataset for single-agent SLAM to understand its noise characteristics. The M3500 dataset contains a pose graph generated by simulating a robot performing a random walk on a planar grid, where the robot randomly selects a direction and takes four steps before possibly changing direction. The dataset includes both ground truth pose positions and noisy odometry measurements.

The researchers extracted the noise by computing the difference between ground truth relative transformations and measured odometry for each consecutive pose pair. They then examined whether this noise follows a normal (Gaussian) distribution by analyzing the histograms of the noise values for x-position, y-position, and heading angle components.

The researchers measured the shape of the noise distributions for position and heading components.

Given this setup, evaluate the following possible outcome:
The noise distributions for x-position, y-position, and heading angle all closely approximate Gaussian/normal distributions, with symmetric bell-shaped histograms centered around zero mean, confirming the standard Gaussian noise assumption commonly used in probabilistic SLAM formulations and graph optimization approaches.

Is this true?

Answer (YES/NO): YES